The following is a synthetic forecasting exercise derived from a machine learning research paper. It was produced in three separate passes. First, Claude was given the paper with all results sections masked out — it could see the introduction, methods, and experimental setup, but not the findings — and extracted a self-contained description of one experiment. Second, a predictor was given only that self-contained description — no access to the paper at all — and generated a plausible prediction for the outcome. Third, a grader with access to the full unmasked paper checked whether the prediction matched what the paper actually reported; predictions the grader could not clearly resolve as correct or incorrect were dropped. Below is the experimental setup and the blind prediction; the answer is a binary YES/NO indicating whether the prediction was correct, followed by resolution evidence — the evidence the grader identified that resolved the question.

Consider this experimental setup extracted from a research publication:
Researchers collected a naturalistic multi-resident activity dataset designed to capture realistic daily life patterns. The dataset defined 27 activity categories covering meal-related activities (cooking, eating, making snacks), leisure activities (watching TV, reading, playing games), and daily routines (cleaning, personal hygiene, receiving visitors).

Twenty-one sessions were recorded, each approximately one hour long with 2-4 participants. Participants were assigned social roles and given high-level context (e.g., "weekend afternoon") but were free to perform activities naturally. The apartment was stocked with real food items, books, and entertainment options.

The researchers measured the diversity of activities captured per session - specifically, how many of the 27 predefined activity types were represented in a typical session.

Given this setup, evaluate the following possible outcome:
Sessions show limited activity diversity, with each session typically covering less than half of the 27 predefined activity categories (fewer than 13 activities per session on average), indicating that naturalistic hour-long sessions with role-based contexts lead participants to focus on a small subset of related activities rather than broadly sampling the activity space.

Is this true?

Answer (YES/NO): NO